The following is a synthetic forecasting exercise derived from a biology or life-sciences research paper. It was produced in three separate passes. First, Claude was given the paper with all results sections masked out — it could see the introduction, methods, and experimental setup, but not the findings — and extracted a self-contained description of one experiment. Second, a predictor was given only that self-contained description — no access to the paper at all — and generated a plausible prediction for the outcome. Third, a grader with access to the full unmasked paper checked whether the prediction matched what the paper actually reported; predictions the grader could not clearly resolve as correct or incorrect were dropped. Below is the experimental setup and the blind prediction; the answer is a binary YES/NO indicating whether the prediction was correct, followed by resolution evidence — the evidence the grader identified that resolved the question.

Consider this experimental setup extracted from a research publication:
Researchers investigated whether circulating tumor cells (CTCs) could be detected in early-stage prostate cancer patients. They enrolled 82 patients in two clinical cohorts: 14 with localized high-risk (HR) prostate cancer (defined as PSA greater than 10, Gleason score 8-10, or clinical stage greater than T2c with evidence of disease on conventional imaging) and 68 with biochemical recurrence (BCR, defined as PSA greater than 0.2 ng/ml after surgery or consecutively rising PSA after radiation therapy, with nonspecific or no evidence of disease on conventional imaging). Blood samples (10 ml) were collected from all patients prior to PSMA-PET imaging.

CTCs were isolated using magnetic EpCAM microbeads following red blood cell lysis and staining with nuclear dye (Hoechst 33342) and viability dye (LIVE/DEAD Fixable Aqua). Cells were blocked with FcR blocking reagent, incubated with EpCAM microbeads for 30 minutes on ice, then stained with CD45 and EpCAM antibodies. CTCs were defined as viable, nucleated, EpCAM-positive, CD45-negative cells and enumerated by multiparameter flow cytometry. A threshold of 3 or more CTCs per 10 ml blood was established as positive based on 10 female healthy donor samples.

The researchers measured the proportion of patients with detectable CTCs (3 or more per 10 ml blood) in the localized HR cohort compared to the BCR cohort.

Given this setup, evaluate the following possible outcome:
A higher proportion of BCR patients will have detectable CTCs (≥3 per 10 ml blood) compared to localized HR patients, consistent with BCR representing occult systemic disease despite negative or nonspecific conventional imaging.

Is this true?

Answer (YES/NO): YES